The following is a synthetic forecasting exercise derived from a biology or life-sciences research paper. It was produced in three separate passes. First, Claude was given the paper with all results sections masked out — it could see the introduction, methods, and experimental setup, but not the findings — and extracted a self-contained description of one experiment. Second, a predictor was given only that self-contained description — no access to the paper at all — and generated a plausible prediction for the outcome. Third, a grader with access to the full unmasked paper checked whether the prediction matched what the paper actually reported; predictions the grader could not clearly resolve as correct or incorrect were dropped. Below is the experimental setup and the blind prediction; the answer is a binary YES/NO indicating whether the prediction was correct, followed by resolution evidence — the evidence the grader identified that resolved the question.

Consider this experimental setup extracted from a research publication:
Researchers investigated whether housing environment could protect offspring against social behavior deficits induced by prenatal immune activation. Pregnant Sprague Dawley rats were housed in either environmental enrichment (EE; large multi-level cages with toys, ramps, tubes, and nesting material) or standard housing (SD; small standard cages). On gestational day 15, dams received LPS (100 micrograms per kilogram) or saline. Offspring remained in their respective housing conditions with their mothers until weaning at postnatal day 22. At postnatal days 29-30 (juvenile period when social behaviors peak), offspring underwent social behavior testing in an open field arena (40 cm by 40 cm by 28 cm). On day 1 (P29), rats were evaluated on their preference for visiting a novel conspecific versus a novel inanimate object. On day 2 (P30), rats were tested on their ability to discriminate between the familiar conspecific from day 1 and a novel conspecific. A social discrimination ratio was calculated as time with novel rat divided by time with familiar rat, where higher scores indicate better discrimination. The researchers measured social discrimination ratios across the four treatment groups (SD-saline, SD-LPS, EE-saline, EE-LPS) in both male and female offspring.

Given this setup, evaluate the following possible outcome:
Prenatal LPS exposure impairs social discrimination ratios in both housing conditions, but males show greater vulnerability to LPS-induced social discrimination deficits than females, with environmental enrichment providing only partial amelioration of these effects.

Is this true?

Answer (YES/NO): NO